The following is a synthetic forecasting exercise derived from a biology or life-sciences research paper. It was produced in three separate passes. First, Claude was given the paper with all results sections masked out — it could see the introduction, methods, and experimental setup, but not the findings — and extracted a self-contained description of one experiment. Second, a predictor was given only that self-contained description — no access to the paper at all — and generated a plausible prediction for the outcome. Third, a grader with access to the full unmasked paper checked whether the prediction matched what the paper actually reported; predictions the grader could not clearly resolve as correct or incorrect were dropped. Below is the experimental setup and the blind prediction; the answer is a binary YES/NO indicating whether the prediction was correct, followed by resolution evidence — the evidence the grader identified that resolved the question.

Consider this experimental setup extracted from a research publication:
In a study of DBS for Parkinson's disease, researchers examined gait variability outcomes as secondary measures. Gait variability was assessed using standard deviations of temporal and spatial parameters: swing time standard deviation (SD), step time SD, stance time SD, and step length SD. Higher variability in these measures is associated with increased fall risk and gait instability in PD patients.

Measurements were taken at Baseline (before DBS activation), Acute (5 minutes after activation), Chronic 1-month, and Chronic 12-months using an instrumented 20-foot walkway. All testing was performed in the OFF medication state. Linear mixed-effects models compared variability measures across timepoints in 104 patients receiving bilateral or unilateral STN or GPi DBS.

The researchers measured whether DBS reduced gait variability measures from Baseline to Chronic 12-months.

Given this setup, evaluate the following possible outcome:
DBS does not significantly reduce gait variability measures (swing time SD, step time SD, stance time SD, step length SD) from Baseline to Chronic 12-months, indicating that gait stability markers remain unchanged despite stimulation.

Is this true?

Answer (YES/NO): NO